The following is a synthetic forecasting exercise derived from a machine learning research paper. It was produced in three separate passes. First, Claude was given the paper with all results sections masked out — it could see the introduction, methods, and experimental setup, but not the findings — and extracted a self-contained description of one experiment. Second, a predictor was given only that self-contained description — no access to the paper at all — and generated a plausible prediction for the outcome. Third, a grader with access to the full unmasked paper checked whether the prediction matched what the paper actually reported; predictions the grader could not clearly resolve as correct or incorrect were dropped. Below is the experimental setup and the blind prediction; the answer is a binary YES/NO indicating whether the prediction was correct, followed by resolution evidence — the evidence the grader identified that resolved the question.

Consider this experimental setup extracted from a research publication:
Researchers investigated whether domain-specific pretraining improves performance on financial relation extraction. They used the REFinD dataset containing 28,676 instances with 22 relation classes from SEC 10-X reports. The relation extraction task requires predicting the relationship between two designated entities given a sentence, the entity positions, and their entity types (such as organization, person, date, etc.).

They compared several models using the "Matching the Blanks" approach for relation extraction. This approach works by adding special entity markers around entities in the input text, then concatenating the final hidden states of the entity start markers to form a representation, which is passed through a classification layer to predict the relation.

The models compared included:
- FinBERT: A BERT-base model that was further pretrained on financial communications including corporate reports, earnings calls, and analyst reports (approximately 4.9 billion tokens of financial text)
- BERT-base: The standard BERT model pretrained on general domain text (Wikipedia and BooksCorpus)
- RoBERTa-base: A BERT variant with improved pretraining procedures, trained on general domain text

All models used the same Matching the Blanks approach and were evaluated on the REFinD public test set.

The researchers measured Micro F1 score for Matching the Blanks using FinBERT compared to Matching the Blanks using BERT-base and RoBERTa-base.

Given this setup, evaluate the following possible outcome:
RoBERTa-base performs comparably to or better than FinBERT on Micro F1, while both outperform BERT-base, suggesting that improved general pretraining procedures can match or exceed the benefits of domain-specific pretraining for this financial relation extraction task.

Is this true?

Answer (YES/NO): NO